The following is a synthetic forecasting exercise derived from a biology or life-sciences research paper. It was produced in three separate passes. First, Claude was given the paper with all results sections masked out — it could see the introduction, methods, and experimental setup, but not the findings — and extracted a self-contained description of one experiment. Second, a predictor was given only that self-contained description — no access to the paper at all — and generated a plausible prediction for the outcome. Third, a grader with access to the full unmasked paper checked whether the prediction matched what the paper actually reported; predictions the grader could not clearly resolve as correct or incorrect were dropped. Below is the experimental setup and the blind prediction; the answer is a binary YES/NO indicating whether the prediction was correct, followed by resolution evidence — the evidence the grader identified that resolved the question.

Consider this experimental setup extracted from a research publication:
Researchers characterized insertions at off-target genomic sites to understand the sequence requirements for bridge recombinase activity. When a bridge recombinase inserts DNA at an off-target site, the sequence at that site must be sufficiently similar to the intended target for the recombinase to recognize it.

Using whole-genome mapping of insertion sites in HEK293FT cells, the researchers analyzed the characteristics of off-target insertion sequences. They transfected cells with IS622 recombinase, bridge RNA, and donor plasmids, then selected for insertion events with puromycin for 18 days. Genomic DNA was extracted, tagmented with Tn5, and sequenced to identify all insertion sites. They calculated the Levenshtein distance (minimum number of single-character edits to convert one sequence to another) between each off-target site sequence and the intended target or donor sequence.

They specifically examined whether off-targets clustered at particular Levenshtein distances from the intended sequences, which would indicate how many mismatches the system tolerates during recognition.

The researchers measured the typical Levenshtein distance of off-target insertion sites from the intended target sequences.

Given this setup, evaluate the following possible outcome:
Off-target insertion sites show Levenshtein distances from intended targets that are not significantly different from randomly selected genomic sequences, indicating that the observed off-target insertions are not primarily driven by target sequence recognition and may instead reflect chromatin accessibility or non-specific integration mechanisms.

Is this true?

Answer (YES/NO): NO